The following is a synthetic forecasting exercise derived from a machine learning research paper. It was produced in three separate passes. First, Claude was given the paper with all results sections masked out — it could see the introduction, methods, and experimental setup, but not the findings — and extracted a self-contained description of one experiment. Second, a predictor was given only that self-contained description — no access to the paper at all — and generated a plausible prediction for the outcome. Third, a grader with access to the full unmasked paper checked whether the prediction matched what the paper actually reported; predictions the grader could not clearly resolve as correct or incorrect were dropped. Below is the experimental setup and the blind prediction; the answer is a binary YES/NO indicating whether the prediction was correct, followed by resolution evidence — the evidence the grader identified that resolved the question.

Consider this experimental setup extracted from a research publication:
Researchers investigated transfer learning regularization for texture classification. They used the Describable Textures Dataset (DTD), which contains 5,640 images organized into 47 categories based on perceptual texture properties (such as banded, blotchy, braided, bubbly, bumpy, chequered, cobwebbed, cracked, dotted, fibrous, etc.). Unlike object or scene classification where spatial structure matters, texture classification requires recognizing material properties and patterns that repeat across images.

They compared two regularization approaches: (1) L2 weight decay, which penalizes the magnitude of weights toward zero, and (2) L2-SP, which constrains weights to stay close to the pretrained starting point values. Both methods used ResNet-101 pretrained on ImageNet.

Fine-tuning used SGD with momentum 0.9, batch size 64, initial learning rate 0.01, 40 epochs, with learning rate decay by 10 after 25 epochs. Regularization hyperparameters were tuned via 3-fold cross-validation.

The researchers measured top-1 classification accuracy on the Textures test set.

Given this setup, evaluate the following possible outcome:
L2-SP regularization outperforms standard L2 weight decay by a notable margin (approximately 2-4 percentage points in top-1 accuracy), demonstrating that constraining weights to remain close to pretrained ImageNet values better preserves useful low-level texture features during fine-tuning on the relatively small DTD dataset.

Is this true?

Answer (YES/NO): NO